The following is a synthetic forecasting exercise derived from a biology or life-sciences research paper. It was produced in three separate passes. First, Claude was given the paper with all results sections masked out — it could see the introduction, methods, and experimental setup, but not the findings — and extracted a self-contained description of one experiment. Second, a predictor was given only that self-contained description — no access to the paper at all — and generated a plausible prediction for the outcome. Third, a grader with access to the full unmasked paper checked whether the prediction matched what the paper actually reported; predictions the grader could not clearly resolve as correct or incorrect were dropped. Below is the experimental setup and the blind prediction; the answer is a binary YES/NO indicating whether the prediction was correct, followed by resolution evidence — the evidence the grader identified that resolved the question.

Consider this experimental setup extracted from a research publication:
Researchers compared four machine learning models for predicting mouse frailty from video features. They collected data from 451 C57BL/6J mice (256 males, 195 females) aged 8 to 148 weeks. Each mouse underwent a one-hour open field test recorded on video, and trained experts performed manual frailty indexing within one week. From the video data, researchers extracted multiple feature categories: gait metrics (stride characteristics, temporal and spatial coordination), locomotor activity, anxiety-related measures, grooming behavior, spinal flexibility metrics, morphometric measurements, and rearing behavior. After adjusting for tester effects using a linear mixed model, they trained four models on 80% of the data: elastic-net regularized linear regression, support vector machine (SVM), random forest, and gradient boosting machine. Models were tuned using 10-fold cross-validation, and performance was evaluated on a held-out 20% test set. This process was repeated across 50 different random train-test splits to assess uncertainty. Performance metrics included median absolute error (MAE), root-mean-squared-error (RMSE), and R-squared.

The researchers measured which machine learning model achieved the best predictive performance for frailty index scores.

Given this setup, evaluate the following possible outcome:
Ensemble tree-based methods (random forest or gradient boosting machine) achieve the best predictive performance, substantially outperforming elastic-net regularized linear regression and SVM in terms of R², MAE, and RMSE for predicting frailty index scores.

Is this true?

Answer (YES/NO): YES